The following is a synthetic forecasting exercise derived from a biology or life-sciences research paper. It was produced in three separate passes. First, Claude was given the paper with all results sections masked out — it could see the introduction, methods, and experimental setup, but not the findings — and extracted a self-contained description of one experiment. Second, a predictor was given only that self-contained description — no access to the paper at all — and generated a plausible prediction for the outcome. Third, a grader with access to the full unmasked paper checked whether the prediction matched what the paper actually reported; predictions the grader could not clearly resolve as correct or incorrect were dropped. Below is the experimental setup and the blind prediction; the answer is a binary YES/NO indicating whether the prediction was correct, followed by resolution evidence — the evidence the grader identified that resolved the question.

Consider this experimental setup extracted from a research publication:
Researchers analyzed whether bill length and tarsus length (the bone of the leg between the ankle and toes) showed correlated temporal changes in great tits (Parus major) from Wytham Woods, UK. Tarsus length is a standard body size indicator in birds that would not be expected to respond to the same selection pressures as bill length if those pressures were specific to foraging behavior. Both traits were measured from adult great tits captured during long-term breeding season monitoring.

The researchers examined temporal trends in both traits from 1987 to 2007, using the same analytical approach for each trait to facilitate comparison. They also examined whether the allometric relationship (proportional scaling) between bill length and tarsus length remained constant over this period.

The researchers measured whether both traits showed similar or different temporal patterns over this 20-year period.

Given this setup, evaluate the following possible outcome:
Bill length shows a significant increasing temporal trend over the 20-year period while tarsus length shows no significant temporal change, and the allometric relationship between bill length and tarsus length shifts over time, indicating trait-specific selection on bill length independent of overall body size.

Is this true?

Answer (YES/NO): NO